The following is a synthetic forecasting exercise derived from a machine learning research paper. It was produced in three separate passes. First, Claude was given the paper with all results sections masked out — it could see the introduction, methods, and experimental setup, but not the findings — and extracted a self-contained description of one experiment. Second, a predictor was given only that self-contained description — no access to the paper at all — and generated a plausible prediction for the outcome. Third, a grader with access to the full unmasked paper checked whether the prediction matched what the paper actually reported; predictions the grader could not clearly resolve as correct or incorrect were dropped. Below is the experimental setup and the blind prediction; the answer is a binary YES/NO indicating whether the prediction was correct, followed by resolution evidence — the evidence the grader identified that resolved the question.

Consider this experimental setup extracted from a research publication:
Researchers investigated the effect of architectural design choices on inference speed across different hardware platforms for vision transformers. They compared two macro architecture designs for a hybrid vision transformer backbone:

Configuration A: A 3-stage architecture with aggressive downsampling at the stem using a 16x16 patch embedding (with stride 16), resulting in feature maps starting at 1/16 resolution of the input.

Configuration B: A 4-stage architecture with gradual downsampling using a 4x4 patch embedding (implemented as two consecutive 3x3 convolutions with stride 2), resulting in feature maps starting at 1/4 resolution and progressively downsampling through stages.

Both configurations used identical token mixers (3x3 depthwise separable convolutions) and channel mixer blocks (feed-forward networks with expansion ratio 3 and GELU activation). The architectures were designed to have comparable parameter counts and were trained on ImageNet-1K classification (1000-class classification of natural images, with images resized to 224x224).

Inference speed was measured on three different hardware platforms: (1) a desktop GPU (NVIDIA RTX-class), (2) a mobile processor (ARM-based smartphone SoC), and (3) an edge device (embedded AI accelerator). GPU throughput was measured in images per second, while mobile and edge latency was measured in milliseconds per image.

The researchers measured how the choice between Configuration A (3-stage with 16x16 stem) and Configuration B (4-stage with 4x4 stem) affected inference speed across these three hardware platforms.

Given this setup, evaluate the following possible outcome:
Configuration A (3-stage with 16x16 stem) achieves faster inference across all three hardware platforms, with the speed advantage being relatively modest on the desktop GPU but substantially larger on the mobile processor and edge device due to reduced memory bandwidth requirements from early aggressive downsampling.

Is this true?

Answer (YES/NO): NO